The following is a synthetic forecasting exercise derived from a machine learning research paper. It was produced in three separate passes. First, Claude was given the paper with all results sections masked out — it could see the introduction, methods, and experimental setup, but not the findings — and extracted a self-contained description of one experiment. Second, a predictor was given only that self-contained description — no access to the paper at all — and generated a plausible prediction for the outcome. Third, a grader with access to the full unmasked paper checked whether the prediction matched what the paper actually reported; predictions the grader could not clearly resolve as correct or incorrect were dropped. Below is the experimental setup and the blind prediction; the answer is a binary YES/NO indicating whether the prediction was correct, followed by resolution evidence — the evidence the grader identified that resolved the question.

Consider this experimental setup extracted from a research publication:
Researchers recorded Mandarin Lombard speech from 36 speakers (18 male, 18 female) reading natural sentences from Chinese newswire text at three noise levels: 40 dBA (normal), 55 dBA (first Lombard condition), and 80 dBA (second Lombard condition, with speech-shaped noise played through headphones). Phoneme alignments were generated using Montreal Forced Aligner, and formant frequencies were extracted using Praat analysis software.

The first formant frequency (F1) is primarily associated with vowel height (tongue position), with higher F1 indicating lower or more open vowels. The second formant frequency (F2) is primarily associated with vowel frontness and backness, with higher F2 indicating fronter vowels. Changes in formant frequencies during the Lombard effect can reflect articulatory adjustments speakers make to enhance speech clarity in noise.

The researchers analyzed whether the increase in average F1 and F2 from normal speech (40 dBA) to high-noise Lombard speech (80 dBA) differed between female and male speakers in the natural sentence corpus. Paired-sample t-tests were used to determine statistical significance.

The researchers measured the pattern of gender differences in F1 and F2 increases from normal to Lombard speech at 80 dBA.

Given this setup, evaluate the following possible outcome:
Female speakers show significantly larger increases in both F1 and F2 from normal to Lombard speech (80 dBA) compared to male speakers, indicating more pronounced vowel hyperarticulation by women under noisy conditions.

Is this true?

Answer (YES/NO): NO